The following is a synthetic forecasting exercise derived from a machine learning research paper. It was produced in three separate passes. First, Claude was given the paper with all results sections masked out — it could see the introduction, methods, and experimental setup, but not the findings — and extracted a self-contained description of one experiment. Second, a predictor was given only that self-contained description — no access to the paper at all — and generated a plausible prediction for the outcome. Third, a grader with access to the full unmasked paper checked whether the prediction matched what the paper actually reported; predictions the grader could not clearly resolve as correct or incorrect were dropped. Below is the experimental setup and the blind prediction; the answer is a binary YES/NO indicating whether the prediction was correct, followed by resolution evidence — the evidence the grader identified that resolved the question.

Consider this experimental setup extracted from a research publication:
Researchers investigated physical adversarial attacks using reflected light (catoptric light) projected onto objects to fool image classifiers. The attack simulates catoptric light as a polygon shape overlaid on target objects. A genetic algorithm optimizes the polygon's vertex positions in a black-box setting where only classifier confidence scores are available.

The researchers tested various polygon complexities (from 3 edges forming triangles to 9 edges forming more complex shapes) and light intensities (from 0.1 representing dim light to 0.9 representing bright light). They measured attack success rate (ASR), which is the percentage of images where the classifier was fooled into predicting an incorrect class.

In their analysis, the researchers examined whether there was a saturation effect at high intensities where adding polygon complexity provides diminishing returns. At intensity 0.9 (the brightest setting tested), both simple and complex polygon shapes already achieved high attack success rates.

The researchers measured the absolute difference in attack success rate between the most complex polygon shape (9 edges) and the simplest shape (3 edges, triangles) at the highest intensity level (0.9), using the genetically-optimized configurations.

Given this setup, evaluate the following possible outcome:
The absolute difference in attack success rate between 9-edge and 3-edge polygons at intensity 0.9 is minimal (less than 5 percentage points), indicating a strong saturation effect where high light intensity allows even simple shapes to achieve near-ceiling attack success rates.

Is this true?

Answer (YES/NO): YES